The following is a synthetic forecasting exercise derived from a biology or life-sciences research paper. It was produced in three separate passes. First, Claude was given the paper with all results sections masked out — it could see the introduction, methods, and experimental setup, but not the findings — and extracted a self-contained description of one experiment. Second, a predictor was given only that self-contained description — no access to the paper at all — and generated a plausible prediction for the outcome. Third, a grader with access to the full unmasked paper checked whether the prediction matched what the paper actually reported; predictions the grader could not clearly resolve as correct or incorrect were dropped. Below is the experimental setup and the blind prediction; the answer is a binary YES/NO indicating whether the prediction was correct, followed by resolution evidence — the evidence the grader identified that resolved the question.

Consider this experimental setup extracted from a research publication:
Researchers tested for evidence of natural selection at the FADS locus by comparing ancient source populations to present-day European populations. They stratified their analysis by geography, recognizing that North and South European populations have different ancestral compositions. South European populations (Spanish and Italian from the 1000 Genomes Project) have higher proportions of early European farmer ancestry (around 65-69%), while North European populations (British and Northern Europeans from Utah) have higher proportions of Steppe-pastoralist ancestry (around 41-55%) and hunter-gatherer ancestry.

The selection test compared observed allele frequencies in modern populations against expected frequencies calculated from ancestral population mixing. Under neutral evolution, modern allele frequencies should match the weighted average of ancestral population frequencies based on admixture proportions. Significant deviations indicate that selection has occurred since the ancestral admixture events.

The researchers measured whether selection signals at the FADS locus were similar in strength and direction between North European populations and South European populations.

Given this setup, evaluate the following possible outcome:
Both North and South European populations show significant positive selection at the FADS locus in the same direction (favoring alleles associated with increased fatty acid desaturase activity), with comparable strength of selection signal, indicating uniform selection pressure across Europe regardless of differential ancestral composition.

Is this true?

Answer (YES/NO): NO